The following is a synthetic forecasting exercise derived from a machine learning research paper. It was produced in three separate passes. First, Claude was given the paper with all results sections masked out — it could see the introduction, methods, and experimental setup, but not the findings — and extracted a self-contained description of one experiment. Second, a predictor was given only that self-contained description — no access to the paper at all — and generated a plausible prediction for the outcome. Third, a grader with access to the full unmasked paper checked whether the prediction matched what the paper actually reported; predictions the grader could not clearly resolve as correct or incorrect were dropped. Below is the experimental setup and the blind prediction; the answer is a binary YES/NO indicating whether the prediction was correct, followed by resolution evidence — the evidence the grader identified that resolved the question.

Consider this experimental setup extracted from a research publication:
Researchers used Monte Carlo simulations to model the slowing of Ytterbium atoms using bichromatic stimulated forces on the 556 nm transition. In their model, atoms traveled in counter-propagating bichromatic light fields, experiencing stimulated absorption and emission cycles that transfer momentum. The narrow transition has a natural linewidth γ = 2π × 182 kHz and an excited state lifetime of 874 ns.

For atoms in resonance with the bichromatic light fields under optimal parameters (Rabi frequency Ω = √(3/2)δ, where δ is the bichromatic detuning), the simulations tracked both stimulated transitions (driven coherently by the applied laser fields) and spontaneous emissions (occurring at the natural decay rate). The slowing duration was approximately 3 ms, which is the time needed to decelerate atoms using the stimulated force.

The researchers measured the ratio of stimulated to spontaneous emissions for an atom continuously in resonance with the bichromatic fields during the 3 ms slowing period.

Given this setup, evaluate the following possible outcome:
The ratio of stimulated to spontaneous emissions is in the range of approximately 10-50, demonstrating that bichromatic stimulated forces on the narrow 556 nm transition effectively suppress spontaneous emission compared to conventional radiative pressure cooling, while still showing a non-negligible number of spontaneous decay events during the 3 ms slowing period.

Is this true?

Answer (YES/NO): YES